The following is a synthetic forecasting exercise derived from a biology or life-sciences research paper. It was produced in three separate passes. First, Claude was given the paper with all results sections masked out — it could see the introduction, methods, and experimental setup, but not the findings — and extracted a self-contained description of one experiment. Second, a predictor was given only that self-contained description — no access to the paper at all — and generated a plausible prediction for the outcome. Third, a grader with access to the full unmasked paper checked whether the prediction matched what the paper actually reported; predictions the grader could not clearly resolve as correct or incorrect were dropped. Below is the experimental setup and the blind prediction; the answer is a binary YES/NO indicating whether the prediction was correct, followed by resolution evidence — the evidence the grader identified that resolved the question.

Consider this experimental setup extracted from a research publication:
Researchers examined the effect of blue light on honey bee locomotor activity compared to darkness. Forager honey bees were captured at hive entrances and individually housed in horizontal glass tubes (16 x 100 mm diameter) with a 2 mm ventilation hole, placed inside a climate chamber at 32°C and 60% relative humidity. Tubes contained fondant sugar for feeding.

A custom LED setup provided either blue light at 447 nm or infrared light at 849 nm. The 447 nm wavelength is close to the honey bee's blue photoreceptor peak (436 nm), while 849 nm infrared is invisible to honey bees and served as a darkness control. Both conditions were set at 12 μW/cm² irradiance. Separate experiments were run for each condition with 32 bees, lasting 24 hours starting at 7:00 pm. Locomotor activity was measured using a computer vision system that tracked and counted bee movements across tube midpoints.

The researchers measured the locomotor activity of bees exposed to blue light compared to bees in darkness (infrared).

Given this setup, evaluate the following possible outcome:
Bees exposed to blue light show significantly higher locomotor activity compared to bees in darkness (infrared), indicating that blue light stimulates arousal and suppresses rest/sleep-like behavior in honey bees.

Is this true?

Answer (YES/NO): NO